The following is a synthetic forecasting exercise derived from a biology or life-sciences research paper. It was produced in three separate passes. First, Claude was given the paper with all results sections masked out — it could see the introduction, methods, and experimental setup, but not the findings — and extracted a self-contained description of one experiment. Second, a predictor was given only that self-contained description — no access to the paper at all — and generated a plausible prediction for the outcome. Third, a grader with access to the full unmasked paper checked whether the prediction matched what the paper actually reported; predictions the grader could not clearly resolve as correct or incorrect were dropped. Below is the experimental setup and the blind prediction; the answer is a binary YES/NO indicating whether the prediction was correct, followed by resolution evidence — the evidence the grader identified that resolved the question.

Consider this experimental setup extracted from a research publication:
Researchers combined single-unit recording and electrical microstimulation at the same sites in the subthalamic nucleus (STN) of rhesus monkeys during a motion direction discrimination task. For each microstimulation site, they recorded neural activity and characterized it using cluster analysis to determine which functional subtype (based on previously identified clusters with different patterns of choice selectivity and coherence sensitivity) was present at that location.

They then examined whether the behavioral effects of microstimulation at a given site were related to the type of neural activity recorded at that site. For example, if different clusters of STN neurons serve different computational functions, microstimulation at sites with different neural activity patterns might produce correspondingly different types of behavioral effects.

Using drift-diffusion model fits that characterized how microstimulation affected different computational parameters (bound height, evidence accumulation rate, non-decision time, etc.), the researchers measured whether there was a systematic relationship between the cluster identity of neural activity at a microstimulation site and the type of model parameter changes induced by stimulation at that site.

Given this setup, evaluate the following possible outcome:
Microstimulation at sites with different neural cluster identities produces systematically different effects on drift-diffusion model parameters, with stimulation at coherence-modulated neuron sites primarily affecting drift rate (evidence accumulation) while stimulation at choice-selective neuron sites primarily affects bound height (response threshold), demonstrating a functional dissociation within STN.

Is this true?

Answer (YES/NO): NO